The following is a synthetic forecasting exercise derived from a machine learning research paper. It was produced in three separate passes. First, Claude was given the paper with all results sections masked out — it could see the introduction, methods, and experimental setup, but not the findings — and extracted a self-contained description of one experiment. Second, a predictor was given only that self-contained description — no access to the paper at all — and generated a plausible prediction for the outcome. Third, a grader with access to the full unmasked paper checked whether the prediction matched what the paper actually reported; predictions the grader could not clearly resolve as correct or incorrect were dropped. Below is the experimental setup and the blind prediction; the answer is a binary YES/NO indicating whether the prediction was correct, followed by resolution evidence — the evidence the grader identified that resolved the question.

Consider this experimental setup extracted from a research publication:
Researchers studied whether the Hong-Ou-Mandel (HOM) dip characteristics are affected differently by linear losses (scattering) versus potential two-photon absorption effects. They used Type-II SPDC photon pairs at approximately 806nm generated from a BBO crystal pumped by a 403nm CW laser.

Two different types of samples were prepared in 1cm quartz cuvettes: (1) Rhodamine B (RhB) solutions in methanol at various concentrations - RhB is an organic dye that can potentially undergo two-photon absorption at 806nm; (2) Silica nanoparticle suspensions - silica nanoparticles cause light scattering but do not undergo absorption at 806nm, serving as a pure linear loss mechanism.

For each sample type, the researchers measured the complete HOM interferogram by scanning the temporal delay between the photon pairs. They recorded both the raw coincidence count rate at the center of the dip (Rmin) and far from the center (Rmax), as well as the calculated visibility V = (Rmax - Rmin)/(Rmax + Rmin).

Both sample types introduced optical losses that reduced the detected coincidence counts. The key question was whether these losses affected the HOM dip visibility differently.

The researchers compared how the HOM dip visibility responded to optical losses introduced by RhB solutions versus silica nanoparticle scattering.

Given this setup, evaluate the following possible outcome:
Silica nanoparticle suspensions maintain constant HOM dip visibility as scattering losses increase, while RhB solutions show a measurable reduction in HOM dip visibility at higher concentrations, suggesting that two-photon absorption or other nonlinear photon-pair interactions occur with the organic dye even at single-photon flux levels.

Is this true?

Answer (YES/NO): NO